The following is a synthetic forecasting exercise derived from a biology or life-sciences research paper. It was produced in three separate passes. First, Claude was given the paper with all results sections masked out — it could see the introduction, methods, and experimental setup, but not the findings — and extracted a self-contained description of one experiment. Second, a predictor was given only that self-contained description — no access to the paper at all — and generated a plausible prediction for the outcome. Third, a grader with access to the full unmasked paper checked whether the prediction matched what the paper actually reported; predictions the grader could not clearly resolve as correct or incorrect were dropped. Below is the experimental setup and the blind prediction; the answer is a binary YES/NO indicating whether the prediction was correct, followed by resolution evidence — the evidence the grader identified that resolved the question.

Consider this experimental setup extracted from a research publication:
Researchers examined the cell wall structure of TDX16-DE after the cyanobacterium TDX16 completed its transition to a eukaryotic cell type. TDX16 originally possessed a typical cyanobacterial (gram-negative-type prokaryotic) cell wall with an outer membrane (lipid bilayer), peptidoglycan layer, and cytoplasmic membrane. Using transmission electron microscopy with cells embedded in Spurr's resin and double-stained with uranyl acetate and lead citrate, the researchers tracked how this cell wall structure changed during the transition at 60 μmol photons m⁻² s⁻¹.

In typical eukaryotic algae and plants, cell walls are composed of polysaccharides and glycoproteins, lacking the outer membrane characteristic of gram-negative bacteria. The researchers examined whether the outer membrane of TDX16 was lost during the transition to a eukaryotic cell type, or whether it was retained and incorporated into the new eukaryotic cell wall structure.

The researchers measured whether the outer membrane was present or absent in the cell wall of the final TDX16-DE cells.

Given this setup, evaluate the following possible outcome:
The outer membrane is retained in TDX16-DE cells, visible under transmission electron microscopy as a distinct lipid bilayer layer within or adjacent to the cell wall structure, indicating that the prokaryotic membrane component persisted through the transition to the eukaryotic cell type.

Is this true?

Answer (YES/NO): YES